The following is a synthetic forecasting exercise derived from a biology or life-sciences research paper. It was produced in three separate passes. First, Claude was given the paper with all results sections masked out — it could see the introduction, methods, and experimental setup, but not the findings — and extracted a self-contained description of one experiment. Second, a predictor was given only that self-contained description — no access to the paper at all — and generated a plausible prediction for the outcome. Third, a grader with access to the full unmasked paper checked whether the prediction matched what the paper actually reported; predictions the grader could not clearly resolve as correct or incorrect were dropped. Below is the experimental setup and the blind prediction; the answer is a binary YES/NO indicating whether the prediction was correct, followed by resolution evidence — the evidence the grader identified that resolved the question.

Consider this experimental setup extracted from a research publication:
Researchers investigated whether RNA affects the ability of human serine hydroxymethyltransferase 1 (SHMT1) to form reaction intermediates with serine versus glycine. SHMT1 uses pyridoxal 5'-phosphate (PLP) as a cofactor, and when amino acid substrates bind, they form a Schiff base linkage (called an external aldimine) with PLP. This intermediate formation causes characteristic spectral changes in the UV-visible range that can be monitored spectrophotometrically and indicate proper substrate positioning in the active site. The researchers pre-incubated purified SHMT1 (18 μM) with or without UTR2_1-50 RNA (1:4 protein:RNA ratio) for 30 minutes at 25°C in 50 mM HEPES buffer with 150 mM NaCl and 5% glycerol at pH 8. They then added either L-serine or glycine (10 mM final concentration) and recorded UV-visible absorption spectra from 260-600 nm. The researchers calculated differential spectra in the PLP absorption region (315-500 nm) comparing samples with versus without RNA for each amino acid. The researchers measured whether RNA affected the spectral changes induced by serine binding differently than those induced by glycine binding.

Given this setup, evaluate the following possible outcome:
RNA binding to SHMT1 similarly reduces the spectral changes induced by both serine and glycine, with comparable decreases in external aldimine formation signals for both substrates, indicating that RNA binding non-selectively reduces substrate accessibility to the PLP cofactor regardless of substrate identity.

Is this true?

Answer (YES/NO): NO